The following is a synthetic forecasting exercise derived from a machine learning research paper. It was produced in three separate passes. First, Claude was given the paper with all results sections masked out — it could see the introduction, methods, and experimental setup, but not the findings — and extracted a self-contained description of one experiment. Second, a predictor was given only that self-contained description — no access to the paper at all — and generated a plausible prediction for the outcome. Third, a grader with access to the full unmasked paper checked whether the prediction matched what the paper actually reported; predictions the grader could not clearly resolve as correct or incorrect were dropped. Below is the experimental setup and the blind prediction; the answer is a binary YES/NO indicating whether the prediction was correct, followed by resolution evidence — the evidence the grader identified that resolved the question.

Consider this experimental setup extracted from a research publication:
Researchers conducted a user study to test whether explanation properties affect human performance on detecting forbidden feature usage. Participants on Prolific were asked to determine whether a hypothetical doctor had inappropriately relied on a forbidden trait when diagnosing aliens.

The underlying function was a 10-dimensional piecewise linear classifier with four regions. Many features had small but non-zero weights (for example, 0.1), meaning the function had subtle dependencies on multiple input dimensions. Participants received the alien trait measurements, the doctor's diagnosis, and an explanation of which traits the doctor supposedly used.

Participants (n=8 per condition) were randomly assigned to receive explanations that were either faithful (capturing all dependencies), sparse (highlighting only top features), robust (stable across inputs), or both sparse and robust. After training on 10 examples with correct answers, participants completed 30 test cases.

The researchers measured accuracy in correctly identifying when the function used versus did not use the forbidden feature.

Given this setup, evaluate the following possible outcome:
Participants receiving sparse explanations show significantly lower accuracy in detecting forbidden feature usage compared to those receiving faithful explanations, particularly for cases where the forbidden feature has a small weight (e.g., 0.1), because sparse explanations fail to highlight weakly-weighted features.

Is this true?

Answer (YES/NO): NO